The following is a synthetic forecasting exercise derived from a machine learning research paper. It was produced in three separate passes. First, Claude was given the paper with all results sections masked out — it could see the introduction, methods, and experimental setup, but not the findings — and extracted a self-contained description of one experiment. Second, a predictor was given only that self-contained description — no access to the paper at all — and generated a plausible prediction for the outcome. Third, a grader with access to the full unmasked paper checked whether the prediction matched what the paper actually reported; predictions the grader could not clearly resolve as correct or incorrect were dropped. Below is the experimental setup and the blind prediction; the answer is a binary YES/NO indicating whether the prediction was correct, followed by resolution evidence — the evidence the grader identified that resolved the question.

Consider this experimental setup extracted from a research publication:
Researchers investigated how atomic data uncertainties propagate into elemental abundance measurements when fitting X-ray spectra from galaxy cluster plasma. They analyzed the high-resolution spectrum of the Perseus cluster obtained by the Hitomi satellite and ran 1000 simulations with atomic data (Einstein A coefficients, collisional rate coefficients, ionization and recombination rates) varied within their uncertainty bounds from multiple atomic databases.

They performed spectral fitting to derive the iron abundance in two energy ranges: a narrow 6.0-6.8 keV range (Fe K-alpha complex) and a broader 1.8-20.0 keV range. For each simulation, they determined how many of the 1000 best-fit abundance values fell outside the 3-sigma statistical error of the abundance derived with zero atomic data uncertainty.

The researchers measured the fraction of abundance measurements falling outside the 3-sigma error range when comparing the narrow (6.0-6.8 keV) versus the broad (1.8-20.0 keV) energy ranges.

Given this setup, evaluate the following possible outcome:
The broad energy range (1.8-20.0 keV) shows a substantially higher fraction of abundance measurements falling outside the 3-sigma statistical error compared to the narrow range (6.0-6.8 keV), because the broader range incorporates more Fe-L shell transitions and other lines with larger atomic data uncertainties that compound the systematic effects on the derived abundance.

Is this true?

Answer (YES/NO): NO